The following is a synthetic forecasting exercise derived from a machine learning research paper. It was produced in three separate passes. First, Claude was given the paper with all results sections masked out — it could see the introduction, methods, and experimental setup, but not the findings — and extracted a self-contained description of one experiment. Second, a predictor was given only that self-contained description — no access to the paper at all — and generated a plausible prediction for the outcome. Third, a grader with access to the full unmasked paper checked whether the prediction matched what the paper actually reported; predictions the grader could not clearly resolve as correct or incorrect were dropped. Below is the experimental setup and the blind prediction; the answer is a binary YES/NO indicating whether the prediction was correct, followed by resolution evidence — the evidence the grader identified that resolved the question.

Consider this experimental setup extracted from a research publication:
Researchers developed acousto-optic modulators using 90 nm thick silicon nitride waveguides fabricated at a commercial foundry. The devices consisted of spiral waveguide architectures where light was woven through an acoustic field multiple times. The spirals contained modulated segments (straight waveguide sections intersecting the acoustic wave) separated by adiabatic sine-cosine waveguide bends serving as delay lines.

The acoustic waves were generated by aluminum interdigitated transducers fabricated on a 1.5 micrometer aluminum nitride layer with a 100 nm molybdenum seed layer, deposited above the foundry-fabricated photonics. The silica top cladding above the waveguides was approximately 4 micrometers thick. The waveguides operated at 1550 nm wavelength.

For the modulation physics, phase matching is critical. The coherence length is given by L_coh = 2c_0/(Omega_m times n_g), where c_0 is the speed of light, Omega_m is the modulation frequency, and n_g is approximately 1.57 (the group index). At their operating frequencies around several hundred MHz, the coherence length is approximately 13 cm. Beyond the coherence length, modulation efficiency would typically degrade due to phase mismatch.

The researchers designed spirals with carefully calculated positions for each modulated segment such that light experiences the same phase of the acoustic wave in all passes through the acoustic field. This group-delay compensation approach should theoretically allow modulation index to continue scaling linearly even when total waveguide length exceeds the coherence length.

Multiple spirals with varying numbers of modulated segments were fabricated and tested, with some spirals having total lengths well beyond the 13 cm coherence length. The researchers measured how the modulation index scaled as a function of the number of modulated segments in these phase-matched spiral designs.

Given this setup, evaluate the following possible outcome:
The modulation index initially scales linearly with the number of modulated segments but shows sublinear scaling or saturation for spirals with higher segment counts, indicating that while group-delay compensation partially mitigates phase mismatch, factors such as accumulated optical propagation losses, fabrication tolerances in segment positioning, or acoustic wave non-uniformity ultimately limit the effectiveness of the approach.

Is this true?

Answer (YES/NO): NO